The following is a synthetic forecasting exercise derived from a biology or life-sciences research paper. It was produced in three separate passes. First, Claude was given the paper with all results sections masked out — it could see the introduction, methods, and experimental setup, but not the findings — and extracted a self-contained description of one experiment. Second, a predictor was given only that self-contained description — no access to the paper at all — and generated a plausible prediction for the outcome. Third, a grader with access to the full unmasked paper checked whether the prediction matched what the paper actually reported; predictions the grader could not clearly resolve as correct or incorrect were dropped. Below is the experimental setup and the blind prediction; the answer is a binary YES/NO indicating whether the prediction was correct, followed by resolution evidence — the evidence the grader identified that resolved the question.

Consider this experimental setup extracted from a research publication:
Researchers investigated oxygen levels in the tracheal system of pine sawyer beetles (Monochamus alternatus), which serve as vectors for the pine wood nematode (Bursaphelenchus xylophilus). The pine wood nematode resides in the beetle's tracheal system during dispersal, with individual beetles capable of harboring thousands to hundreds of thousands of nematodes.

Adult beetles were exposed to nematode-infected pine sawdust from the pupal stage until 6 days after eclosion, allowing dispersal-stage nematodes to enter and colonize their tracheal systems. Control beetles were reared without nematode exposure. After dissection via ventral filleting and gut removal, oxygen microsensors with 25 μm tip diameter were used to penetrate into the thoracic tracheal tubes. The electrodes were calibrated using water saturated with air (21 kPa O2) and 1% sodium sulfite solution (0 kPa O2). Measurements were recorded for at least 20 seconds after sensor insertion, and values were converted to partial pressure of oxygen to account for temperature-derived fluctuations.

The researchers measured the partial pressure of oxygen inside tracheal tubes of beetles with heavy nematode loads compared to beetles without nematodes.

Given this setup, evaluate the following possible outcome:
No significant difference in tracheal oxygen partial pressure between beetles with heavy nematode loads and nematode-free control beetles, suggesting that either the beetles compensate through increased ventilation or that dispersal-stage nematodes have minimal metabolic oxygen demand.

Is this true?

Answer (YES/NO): NO